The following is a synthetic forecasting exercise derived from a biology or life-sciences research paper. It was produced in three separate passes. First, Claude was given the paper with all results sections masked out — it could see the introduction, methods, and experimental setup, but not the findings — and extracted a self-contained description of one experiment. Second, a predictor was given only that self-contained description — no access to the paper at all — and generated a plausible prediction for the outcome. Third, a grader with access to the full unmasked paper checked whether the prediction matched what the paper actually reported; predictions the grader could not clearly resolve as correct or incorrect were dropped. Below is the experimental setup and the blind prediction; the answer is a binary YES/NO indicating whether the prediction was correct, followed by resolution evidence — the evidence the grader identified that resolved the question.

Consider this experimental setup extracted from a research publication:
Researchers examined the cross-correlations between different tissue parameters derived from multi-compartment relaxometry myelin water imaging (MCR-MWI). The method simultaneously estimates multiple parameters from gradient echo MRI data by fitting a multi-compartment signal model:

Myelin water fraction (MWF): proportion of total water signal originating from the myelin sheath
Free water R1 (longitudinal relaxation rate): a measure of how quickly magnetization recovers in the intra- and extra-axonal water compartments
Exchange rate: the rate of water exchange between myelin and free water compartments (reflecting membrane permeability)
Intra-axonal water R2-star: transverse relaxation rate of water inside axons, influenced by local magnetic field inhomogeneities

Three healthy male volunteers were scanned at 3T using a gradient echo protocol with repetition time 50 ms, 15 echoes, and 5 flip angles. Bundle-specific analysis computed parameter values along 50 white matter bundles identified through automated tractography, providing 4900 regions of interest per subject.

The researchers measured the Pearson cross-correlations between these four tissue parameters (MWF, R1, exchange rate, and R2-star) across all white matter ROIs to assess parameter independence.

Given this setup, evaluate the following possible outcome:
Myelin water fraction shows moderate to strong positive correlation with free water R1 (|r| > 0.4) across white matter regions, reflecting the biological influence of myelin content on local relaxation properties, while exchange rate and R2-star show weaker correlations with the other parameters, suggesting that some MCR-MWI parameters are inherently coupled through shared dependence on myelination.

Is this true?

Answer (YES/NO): NO